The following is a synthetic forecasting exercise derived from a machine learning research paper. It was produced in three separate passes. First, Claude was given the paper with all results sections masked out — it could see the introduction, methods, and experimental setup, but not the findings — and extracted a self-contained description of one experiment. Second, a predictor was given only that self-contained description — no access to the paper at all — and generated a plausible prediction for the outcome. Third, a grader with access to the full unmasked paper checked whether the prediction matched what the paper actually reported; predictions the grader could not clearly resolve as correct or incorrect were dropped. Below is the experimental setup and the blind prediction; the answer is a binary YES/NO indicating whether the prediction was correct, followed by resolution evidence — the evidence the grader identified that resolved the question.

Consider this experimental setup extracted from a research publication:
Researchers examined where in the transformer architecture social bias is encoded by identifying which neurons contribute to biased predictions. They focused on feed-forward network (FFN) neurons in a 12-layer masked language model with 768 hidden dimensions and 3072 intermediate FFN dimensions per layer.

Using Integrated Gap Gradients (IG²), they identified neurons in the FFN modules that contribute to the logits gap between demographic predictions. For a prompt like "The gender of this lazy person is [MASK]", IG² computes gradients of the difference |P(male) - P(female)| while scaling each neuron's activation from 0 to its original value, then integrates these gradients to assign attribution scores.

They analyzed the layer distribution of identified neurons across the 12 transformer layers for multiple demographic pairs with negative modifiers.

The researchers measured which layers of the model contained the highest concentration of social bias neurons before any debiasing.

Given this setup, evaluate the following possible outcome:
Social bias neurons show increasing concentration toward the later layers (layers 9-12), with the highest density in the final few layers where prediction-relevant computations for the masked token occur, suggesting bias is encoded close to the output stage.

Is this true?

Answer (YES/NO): YES